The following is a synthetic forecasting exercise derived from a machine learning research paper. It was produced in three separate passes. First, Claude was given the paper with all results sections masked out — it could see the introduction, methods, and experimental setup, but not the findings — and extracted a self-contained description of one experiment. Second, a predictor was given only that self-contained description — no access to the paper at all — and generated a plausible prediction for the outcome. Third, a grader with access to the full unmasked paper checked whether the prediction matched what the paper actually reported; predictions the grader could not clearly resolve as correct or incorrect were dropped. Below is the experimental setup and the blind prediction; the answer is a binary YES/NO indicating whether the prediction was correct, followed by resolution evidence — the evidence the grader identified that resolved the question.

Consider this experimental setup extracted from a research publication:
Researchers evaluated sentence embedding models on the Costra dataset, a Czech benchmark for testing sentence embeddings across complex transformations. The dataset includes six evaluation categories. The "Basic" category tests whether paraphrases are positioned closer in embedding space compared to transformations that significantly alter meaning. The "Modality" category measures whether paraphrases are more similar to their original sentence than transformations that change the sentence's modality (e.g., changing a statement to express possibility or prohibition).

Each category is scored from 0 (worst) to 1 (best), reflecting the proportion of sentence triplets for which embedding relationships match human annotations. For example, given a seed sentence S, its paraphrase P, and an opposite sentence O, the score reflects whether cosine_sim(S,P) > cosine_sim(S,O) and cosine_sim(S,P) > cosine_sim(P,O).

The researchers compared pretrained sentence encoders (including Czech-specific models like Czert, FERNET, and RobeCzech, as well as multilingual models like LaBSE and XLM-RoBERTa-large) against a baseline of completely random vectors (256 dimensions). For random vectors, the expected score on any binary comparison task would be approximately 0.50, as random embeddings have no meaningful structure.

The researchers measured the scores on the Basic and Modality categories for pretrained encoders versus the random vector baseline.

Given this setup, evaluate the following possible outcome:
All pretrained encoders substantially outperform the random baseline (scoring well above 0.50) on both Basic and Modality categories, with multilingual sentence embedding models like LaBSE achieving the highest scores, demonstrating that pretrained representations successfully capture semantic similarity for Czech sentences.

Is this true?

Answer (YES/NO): NO